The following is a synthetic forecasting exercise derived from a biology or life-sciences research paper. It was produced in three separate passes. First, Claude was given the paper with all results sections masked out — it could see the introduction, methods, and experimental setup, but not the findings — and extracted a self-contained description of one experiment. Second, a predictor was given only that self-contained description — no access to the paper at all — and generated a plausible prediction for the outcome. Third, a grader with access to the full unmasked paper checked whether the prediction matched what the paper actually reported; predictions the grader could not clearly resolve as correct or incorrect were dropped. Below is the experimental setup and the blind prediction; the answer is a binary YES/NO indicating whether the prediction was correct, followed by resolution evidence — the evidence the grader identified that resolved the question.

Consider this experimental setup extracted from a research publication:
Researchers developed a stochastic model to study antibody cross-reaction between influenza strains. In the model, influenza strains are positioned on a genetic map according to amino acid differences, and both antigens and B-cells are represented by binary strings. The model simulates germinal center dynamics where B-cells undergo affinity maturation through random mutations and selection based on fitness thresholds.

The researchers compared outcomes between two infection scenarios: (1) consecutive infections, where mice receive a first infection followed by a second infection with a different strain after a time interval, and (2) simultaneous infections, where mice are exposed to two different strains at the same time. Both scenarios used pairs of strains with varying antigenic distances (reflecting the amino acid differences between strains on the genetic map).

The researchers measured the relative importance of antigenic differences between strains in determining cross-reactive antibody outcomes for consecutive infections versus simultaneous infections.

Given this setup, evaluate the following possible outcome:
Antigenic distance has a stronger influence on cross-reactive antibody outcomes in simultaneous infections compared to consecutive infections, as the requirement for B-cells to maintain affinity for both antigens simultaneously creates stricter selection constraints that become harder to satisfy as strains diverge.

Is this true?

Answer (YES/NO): YES